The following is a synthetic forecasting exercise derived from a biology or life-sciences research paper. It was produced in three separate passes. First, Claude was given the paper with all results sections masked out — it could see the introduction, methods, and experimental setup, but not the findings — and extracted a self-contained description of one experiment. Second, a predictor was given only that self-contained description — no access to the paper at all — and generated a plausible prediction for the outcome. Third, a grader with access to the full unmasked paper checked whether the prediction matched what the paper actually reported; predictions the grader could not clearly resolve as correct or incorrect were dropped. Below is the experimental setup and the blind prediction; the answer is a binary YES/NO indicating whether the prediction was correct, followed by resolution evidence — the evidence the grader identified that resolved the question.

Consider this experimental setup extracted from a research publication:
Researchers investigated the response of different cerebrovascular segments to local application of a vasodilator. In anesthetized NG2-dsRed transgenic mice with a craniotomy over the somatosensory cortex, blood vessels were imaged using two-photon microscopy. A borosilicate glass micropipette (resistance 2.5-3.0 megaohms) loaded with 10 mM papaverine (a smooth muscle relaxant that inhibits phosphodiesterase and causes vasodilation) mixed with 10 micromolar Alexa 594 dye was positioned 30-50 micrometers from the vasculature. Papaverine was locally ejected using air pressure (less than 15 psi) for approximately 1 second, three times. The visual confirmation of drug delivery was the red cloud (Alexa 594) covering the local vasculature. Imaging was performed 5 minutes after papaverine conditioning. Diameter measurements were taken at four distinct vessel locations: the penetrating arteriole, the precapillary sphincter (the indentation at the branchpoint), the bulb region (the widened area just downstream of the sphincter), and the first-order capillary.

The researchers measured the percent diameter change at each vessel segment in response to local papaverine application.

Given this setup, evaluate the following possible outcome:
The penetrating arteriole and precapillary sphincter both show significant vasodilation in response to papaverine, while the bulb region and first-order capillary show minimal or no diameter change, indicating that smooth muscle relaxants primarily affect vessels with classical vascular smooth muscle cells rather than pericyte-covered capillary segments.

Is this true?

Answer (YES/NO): NO